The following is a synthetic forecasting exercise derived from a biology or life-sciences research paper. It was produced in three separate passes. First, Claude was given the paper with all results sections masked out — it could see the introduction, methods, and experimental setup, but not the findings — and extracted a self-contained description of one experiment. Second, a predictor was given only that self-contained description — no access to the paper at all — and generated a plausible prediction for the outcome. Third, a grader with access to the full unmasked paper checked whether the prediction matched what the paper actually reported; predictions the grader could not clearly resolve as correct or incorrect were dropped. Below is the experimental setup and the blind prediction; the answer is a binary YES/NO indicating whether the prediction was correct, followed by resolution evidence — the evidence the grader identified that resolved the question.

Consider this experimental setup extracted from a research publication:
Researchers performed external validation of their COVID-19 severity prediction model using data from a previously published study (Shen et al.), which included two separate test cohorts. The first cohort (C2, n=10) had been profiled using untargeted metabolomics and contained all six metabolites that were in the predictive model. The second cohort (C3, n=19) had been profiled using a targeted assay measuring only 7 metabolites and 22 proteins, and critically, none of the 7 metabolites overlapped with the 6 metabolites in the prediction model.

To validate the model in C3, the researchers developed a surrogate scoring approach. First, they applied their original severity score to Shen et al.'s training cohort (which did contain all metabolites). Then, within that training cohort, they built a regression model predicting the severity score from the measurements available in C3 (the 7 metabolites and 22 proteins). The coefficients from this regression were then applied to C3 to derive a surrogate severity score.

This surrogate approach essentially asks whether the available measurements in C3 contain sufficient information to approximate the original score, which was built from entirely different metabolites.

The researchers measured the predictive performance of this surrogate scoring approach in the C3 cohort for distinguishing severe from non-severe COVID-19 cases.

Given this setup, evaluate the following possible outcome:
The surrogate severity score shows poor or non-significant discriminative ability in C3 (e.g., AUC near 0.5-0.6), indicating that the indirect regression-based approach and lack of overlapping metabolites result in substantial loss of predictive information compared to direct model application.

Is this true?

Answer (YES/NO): NO